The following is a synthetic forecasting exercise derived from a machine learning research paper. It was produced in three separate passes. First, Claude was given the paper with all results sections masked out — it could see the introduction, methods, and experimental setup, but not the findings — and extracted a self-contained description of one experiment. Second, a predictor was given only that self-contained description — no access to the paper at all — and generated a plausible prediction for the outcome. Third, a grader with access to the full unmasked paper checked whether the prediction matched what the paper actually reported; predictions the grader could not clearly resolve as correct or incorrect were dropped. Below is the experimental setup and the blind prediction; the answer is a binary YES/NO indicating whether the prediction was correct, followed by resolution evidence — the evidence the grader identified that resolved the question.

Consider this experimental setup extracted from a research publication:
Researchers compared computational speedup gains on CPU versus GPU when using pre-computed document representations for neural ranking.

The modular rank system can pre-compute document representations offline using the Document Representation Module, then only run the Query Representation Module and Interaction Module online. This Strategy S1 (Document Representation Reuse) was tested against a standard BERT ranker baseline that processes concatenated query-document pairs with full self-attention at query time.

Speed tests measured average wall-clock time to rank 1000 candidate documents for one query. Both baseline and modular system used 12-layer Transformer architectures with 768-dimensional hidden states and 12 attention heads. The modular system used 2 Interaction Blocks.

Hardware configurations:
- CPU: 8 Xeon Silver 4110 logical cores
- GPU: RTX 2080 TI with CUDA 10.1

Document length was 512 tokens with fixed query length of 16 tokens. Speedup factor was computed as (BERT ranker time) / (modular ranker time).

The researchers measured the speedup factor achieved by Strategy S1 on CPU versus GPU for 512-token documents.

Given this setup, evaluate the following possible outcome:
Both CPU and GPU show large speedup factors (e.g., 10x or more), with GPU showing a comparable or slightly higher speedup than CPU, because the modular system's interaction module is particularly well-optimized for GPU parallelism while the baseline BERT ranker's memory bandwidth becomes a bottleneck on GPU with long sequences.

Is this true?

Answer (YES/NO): YES